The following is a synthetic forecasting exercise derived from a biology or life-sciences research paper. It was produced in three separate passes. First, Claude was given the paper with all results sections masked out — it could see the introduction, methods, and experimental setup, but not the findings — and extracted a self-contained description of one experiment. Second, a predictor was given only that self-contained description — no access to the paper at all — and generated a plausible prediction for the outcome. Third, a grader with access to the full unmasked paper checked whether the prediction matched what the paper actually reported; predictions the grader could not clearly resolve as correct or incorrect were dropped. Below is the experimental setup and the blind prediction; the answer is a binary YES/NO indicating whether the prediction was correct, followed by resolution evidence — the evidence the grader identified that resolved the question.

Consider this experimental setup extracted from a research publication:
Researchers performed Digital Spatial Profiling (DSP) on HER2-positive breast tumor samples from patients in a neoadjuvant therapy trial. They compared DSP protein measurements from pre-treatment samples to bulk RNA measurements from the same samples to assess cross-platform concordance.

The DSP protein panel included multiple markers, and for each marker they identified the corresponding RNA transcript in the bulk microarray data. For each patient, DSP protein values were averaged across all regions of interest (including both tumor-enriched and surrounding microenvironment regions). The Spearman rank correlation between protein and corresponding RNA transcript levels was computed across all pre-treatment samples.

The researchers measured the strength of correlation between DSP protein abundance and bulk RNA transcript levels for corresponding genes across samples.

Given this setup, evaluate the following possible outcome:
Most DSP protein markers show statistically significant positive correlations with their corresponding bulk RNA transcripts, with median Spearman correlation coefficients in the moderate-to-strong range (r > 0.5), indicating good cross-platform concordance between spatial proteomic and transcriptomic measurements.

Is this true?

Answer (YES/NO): NO